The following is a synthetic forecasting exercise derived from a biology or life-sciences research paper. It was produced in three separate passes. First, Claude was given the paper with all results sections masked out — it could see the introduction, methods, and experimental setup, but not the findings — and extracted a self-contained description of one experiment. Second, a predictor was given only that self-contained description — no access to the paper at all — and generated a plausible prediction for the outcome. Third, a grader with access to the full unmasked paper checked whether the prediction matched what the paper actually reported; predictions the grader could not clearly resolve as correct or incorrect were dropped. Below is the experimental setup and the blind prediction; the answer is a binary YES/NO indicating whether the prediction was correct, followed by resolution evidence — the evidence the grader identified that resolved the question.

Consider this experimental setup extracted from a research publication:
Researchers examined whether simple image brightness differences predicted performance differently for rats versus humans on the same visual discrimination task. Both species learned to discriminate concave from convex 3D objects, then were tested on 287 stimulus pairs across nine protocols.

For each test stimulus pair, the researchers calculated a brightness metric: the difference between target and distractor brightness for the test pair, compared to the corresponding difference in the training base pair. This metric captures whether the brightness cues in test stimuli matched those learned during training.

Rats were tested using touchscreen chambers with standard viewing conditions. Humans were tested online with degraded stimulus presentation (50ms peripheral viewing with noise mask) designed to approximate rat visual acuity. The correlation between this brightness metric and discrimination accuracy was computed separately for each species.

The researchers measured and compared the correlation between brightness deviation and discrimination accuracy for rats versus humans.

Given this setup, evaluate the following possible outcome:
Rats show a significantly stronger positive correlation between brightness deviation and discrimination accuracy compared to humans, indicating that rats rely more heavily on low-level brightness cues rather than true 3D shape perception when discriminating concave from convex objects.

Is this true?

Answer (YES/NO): YES